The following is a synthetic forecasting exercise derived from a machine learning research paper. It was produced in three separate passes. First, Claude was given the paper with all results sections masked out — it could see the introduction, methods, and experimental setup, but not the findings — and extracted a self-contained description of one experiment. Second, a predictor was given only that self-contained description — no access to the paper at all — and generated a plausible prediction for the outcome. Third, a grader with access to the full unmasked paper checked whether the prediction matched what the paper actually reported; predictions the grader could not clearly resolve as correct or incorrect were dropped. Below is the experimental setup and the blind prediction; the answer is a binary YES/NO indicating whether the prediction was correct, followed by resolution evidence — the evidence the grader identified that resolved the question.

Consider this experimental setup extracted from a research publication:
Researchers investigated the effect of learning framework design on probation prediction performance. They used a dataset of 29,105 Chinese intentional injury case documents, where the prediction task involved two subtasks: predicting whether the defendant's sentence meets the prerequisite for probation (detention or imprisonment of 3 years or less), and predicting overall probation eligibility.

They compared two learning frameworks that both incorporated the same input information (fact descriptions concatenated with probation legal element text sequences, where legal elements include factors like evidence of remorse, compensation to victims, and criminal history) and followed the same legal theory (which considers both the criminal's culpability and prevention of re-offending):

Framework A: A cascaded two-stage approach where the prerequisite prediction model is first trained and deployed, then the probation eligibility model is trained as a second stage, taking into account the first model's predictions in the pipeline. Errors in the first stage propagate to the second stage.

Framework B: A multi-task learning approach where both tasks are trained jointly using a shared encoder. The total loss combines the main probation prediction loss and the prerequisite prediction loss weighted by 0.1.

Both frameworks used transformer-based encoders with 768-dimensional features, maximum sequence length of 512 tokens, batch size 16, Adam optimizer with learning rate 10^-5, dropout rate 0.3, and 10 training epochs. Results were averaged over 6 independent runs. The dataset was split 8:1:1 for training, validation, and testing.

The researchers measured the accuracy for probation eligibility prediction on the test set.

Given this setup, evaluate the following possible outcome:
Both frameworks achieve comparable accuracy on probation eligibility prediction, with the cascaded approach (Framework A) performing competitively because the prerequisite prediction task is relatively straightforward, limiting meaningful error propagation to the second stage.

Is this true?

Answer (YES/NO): NO